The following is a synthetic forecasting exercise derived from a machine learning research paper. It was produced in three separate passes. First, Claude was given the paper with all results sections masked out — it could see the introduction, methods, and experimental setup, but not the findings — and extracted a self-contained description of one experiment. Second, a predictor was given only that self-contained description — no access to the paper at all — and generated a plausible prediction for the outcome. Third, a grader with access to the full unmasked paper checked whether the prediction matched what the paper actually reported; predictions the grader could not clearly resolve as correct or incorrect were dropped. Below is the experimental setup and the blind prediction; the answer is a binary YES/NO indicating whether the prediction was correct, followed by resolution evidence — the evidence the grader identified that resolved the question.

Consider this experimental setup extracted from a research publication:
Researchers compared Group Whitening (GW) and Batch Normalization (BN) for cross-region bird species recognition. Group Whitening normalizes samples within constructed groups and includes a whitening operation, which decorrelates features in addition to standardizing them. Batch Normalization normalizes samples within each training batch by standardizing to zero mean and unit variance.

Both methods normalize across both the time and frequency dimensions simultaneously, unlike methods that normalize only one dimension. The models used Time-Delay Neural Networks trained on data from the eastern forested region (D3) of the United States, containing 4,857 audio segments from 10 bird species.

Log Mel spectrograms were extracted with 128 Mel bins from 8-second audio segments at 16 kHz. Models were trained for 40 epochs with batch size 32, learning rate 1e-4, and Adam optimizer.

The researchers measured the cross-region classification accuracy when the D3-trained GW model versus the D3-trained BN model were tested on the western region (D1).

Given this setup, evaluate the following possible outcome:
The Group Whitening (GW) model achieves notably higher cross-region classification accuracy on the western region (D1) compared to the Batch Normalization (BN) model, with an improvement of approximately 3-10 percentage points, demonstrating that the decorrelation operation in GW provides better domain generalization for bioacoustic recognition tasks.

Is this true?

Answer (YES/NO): NO